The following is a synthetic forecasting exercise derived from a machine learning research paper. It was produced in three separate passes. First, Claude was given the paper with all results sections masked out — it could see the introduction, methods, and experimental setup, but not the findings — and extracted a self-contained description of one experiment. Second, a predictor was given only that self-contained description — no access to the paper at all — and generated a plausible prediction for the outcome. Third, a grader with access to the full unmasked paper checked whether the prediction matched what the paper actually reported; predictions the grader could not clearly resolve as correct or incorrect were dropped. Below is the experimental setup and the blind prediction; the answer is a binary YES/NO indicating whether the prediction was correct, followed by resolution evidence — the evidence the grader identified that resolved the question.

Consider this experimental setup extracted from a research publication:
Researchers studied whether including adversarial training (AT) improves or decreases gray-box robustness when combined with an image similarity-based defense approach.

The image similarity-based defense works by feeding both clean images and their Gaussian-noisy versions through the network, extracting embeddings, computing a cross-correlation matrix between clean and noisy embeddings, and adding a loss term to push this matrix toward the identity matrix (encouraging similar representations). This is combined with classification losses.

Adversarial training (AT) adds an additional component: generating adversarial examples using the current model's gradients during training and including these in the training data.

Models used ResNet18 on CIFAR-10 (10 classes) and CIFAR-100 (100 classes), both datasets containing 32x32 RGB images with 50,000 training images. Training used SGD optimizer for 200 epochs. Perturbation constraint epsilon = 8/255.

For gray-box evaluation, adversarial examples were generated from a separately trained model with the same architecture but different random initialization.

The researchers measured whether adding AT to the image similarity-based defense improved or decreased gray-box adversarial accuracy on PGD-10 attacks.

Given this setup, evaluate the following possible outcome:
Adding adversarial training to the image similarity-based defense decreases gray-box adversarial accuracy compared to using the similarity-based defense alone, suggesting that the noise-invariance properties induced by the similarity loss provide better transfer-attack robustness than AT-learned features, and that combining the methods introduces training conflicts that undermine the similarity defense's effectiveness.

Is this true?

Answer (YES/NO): YES